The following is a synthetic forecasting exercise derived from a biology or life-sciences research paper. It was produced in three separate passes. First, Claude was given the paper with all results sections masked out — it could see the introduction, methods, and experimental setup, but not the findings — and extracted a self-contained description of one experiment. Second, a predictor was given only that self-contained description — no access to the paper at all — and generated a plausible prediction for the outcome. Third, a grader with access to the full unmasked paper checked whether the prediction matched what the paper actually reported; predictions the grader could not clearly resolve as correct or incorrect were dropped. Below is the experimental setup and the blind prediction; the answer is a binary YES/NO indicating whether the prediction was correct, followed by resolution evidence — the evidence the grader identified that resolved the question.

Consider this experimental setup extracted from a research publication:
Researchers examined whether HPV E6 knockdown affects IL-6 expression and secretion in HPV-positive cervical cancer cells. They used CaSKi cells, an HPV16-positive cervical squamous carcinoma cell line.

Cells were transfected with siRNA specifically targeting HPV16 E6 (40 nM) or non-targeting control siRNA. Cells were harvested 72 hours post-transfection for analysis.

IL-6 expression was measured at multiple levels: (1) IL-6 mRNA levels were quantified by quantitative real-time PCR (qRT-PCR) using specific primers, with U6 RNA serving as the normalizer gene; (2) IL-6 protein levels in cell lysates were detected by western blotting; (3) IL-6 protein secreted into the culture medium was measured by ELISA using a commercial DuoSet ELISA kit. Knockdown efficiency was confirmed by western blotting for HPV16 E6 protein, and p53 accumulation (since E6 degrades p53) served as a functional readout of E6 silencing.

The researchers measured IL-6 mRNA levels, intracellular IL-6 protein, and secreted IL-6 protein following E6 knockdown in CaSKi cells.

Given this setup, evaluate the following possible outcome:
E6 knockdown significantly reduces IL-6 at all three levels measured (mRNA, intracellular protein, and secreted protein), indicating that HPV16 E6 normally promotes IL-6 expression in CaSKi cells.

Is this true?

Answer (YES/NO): YES